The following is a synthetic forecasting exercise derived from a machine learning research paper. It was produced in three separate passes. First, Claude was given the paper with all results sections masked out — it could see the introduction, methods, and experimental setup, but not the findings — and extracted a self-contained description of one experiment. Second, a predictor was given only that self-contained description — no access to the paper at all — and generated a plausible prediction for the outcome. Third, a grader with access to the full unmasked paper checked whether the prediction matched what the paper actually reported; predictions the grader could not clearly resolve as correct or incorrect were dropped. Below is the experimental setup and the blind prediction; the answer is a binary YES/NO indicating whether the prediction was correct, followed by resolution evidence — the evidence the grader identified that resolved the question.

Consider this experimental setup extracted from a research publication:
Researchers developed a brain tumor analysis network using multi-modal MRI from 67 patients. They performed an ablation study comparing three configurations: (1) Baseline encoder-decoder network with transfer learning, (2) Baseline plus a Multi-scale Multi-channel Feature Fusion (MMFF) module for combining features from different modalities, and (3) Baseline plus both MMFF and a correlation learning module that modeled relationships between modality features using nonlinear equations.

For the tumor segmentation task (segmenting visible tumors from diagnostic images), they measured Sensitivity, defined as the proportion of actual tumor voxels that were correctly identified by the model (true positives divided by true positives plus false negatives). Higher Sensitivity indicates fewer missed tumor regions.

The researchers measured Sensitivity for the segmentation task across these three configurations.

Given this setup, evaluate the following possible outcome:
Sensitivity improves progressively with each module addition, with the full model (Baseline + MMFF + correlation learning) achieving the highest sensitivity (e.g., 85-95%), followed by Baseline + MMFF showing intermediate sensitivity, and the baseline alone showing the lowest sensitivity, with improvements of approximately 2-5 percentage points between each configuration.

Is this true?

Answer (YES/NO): NO